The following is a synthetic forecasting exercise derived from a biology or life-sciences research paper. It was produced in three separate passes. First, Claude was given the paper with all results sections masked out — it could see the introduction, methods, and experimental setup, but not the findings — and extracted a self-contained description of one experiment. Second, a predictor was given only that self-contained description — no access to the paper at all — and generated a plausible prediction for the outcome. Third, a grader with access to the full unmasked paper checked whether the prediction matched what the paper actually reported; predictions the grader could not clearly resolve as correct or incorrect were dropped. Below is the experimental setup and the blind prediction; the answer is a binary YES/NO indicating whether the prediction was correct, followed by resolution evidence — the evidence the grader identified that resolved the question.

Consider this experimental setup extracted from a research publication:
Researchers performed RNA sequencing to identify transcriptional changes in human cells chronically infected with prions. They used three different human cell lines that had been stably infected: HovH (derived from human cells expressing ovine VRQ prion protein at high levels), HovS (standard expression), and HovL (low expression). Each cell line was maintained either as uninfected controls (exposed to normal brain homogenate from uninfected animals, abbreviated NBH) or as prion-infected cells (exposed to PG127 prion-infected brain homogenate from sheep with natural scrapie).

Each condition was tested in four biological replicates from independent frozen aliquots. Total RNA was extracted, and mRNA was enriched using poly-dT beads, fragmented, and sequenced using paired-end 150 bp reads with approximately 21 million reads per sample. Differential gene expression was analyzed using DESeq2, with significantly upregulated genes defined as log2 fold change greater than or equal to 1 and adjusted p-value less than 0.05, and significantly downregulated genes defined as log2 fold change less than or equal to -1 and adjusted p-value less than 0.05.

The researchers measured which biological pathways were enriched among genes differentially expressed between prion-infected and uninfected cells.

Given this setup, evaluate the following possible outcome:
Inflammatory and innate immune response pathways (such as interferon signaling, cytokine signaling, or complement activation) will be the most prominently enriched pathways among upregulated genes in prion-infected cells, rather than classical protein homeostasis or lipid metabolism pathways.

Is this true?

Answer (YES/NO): NO